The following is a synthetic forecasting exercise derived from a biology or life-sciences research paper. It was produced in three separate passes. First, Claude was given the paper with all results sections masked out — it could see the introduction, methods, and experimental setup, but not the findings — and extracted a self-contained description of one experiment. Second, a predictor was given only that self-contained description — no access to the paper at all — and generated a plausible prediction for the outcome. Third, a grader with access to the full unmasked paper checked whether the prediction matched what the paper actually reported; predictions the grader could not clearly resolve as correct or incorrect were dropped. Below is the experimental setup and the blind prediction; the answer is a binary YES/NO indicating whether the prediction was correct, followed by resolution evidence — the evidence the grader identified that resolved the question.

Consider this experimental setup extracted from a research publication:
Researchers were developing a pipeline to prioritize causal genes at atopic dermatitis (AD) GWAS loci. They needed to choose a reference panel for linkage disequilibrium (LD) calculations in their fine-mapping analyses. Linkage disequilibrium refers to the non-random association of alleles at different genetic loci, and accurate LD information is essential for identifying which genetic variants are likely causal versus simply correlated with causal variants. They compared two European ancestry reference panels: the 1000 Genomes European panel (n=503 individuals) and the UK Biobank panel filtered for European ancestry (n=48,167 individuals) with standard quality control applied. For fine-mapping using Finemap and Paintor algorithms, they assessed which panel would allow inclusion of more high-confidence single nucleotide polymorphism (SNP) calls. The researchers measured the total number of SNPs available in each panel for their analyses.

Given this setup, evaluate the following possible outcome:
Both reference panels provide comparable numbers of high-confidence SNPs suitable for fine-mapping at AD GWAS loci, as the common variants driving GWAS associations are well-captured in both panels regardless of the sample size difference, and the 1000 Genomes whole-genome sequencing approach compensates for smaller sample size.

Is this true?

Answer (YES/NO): NO